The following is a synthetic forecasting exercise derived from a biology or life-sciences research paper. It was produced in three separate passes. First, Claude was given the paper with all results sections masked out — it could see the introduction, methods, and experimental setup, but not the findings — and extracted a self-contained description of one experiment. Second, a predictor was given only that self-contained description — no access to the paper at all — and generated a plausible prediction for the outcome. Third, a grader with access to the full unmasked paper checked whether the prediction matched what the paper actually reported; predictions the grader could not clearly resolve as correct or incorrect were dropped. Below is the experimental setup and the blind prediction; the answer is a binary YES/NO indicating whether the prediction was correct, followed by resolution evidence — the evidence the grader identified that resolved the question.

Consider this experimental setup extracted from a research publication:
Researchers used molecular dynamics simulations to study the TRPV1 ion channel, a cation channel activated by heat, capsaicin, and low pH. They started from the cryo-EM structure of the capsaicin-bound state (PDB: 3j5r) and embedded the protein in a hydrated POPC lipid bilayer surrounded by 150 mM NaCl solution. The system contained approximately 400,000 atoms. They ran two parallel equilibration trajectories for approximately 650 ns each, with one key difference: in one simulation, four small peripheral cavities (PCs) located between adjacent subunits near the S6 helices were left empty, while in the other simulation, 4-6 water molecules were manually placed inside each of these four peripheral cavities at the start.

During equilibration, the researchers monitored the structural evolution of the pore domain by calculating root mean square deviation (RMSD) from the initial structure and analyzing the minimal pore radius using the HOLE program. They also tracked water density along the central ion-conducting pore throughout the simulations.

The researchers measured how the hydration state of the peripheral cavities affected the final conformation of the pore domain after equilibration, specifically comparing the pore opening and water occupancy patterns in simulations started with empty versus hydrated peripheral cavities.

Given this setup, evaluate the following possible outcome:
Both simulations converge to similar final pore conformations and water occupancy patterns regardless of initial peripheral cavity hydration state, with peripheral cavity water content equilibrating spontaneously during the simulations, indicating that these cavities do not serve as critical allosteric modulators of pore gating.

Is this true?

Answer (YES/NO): NO